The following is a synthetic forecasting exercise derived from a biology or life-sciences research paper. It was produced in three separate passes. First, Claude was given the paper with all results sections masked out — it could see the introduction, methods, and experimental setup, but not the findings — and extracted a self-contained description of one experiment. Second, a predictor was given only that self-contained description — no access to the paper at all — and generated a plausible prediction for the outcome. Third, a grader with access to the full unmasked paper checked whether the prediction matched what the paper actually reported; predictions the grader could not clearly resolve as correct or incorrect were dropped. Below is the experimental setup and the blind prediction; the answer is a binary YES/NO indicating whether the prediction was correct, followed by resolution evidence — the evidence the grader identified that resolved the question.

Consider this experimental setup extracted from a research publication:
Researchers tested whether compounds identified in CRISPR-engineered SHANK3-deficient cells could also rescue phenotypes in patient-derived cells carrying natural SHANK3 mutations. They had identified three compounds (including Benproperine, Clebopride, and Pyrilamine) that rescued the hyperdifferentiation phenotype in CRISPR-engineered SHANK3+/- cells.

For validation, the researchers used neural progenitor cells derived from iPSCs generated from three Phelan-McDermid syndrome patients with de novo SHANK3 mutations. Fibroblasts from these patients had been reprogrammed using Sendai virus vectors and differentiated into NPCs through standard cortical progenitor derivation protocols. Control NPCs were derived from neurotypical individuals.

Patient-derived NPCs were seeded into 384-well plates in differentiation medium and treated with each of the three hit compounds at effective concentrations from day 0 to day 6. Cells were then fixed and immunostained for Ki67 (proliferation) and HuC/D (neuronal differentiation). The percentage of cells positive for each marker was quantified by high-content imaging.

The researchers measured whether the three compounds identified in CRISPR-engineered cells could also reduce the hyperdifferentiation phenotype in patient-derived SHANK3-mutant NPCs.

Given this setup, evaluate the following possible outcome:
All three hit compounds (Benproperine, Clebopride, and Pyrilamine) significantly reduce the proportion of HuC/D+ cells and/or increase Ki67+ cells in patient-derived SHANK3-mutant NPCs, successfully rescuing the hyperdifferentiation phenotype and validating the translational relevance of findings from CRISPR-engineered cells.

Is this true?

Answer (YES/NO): NO